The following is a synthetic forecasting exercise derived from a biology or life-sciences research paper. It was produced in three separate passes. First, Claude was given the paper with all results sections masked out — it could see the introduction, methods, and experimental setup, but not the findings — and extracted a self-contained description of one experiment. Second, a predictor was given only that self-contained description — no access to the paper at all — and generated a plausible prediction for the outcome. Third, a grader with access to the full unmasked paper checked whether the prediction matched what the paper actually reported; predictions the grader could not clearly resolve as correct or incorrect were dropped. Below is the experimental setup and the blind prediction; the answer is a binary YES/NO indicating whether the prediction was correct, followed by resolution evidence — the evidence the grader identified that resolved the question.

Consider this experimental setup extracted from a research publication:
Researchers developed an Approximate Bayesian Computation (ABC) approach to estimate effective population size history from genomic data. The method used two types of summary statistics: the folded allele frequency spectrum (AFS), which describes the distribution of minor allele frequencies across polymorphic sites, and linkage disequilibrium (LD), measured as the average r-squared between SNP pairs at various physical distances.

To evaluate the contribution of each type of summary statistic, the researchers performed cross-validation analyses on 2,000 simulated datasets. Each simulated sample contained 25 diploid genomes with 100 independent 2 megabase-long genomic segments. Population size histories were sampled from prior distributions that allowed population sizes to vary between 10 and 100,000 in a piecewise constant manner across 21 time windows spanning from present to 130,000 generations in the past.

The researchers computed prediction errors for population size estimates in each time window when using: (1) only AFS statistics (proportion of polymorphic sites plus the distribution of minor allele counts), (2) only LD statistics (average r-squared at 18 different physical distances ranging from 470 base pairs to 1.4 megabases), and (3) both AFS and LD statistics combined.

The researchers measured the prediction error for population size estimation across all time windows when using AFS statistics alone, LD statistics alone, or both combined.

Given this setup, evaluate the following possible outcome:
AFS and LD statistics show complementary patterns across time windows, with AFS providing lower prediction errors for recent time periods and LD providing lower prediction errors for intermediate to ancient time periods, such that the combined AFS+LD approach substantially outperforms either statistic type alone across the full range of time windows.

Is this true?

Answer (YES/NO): NO